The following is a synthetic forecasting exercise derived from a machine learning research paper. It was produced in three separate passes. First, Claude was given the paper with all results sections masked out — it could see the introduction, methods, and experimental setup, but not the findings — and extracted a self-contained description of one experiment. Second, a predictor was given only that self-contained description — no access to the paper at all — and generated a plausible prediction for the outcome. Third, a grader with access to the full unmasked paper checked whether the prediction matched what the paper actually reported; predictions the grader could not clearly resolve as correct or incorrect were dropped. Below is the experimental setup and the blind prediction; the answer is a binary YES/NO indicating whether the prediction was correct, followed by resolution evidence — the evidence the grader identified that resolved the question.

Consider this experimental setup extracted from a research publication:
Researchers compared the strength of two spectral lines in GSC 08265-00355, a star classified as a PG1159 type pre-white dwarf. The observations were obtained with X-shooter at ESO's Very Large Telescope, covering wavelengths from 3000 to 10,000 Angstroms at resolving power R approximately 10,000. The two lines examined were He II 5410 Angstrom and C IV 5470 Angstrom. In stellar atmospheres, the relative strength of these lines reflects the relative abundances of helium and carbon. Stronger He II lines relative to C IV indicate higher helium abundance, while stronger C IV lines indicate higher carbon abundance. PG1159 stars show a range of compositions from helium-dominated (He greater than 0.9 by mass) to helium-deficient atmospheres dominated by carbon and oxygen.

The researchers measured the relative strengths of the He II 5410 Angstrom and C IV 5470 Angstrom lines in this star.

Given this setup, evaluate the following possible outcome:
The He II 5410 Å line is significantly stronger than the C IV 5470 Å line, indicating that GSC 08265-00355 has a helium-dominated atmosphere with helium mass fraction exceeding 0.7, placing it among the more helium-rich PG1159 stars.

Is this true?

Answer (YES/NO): NO